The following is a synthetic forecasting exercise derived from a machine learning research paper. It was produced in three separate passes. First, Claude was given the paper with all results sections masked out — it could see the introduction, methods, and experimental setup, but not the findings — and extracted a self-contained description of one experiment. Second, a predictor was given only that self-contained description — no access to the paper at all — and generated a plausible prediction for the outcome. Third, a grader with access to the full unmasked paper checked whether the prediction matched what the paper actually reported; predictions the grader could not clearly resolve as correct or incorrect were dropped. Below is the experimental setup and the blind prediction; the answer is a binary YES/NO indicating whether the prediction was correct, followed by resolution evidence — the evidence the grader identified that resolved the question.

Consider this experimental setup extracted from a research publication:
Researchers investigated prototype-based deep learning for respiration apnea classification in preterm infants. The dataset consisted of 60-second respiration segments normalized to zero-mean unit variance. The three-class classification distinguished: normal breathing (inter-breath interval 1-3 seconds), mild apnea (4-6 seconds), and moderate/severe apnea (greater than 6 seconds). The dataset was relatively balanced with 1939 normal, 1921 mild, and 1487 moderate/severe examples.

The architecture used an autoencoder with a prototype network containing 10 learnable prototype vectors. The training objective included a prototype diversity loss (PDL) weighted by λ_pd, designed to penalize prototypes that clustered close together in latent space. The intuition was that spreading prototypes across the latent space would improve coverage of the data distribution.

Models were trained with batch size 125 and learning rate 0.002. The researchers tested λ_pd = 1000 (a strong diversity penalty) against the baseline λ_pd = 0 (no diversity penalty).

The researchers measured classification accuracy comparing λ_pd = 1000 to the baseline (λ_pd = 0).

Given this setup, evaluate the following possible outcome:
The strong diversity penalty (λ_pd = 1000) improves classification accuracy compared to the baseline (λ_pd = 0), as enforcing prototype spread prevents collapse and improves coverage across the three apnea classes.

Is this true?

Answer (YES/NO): NO